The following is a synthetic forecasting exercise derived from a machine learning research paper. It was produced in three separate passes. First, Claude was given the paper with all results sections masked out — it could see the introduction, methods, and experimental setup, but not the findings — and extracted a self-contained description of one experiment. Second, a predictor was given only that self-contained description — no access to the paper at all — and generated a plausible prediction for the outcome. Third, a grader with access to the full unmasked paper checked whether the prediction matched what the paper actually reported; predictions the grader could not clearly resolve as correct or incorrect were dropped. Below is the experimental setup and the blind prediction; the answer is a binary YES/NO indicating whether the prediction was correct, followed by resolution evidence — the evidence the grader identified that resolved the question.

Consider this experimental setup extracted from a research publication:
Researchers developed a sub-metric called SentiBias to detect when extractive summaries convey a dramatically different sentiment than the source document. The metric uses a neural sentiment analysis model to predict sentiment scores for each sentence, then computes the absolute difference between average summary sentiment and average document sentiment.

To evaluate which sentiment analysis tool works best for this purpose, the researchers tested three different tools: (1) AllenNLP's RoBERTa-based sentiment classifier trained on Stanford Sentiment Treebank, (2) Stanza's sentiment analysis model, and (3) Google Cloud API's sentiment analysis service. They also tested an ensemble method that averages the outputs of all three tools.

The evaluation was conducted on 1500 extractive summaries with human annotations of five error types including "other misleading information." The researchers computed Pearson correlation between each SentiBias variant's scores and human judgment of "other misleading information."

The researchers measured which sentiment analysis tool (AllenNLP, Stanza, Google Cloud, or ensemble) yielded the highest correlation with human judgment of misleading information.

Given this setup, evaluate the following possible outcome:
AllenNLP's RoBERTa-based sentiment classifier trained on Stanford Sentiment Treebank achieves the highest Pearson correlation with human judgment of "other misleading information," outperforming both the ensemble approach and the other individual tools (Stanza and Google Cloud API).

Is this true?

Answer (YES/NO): YES